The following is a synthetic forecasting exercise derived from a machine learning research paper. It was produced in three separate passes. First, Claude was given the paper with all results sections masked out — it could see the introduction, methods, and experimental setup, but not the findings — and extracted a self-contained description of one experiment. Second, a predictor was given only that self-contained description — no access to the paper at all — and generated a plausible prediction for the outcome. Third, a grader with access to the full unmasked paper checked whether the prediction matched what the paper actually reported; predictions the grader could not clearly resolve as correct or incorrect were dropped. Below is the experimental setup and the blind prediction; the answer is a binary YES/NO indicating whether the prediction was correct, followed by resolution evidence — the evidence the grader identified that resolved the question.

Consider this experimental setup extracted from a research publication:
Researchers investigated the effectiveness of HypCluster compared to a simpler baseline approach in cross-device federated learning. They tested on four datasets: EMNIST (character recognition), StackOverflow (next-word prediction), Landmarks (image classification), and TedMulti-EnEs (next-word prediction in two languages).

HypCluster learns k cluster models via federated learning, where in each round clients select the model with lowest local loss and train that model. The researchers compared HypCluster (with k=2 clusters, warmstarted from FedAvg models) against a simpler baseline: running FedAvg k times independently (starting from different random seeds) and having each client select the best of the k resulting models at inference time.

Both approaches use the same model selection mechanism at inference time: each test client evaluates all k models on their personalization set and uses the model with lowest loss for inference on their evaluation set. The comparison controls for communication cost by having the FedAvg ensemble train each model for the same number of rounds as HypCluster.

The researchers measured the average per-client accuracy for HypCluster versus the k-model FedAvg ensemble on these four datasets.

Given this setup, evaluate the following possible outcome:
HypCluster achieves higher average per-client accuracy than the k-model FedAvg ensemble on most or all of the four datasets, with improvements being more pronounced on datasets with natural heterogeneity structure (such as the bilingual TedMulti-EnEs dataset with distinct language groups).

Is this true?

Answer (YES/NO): NO